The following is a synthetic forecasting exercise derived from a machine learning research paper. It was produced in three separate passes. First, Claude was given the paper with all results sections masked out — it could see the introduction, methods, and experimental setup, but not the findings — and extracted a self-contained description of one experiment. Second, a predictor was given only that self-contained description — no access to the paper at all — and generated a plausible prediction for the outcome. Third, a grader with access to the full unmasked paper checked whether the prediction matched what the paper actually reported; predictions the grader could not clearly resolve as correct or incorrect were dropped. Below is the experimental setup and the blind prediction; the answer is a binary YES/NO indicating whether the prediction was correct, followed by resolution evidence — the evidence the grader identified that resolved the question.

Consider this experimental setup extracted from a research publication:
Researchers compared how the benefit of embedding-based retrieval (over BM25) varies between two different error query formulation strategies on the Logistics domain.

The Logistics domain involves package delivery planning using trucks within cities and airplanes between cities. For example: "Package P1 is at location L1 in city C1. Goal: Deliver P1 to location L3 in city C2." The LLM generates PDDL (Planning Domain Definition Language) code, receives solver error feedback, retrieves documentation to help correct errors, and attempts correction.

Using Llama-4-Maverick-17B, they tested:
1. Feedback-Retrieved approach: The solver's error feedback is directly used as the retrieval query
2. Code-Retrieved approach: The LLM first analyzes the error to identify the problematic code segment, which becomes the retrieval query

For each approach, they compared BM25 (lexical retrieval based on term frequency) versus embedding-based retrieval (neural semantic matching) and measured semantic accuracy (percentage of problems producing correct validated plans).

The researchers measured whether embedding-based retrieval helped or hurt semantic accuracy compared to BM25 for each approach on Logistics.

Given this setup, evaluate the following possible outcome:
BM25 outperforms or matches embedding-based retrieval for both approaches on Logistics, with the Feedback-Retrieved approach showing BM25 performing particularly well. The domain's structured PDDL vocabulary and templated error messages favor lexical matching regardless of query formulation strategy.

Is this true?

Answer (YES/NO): NO